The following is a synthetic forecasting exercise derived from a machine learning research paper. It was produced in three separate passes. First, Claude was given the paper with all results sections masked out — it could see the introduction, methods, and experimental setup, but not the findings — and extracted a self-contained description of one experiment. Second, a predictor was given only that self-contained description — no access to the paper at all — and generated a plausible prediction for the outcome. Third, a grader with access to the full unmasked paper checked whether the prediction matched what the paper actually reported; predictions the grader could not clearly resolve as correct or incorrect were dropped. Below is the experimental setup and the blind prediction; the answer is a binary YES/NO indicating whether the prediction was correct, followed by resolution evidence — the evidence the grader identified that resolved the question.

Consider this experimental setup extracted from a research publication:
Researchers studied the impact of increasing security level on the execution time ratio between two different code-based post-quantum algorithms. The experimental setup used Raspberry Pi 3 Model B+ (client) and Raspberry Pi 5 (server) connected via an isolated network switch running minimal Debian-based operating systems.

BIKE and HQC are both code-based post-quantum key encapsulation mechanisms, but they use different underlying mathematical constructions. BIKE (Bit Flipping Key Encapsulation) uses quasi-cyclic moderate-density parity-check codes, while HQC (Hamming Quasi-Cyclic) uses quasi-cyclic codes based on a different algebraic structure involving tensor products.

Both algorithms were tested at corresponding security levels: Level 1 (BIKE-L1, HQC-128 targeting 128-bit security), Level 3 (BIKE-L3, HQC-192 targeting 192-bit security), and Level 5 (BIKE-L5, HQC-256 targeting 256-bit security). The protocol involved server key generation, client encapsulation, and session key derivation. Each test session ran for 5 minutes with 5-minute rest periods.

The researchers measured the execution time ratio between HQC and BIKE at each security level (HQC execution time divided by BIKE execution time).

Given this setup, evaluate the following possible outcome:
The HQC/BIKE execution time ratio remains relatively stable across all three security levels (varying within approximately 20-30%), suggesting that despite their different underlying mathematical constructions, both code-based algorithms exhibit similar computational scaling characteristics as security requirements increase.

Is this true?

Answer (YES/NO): NO